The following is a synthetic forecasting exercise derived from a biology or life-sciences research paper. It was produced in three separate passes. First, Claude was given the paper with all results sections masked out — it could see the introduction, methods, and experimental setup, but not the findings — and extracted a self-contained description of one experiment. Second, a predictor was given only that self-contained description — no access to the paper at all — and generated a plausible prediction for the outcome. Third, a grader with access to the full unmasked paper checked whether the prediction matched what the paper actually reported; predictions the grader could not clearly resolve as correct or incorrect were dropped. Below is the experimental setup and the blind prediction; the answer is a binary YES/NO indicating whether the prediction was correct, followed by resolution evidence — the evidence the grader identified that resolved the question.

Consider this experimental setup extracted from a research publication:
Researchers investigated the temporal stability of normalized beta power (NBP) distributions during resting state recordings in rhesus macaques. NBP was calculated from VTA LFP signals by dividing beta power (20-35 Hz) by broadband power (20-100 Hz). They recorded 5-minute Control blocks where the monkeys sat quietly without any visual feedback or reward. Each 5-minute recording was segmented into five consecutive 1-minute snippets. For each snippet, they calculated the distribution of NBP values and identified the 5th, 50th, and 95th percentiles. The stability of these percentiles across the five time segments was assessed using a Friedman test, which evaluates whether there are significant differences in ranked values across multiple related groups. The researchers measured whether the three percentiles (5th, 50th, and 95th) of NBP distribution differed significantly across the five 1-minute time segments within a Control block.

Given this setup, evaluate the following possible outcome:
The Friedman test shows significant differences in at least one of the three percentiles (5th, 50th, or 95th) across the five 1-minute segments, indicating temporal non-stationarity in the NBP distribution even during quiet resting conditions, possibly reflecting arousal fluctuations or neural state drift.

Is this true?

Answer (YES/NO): NO